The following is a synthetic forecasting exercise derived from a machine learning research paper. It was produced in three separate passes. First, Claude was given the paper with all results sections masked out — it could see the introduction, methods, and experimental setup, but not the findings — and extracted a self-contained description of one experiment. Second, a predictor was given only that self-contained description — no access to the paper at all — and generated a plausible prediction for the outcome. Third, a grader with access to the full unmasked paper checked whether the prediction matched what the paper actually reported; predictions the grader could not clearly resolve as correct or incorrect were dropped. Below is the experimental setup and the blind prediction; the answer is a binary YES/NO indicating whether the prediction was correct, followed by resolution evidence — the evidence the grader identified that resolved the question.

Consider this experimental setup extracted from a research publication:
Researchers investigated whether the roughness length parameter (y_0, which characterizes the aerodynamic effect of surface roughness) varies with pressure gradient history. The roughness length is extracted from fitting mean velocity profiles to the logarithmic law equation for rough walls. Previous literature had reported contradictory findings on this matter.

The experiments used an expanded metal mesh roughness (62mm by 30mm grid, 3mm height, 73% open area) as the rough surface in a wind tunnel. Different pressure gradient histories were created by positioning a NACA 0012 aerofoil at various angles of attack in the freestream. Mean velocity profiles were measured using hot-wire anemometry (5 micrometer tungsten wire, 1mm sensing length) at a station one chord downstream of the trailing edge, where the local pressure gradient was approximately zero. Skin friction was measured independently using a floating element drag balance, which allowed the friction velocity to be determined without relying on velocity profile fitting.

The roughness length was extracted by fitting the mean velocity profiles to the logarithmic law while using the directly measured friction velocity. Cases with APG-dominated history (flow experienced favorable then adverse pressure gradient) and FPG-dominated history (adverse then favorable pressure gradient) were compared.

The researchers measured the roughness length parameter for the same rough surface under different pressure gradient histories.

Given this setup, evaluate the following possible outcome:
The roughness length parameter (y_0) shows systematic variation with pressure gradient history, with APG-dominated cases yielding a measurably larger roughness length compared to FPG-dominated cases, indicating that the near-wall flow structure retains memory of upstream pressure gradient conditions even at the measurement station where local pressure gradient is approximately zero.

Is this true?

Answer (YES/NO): NO